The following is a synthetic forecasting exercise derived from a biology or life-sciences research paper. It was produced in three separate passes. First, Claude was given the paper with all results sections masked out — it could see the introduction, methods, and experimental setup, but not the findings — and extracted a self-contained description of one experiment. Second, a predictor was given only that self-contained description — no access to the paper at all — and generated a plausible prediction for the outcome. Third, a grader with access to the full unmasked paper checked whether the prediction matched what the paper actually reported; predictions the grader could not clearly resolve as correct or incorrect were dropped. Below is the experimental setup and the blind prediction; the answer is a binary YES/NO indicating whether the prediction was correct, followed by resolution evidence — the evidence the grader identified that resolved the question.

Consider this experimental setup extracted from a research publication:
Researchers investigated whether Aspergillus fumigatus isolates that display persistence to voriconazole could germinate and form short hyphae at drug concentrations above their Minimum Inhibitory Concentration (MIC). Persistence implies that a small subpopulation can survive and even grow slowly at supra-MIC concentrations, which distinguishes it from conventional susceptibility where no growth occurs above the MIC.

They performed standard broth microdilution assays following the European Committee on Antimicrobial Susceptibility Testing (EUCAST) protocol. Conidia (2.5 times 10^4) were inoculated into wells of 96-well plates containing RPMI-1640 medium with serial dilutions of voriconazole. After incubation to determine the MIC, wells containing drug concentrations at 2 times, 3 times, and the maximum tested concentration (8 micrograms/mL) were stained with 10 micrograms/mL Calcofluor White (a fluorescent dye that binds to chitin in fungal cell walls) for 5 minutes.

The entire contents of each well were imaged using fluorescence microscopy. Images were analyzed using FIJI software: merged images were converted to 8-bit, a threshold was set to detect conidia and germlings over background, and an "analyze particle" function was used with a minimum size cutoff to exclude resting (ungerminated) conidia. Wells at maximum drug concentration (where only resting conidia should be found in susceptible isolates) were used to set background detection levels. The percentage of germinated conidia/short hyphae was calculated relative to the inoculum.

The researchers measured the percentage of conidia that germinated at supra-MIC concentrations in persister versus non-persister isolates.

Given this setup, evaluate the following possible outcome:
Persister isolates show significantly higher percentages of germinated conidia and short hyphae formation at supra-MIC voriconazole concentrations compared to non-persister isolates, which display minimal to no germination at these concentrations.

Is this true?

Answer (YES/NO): YES